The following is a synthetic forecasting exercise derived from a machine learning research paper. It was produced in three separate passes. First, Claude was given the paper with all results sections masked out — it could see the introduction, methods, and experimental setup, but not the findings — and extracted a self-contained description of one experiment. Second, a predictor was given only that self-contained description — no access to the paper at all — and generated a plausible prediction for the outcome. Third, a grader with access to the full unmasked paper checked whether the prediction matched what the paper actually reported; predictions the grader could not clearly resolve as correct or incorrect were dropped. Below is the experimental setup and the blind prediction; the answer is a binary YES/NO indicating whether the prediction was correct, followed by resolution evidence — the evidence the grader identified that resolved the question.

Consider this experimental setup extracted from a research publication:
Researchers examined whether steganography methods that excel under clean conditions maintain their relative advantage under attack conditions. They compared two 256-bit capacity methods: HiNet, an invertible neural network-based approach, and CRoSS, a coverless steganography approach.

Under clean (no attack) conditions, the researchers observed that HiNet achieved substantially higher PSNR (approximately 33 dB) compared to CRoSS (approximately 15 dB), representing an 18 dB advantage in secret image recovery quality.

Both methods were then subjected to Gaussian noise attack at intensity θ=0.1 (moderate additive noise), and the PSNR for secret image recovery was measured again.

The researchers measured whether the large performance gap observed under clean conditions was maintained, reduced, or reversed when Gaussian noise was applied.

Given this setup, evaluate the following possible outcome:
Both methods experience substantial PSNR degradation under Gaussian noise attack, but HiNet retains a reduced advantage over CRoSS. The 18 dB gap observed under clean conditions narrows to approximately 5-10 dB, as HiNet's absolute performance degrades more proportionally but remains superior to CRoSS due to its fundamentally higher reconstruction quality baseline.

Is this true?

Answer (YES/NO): NO